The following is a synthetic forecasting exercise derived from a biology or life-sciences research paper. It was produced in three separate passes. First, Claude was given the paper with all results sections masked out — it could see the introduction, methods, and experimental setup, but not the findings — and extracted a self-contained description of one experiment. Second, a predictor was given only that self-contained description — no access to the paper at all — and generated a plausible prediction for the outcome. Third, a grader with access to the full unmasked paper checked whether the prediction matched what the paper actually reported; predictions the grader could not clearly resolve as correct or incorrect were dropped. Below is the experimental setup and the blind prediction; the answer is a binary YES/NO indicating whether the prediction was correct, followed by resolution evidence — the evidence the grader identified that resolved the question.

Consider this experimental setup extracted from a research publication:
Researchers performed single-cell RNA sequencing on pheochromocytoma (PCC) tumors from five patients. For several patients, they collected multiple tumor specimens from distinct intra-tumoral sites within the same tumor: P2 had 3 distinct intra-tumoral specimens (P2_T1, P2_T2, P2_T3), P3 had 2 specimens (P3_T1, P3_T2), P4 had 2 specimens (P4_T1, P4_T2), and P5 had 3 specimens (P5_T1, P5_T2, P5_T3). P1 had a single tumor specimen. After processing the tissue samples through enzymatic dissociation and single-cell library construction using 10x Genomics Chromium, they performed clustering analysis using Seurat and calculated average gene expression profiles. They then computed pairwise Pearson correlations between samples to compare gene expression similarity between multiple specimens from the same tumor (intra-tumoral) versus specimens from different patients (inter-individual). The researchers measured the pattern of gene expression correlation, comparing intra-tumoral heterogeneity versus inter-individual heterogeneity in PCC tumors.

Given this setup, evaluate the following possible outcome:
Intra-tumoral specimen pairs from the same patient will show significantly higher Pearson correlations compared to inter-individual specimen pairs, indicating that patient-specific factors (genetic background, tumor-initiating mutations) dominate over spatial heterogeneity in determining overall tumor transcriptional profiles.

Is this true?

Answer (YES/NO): YES